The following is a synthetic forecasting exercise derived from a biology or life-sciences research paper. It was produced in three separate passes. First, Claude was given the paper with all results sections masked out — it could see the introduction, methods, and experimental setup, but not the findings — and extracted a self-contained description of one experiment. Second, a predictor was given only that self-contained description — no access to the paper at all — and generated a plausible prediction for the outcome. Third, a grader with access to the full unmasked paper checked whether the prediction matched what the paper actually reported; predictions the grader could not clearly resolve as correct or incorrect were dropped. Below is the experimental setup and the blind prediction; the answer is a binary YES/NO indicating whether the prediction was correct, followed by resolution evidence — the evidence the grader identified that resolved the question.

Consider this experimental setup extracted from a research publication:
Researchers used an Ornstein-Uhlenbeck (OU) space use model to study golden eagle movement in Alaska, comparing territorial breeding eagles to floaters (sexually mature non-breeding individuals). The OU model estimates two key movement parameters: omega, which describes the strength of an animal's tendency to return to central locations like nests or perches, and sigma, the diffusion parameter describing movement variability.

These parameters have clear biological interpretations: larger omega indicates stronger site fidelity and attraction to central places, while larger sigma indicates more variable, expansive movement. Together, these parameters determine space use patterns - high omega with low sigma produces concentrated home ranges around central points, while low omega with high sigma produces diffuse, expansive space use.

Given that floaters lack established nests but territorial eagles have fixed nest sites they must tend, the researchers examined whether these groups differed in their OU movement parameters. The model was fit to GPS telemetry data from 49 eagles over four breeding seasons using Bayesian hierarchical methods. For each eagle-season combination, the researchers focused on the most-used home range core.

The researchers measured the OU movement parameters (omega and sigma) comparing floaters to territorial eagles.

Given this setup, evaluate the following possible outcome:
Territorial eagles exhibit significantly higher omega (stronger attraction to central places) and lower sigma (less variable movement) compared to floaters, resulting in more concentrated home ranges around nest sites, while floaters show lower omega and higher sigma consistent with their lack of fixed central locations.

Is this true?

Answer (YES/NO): YES